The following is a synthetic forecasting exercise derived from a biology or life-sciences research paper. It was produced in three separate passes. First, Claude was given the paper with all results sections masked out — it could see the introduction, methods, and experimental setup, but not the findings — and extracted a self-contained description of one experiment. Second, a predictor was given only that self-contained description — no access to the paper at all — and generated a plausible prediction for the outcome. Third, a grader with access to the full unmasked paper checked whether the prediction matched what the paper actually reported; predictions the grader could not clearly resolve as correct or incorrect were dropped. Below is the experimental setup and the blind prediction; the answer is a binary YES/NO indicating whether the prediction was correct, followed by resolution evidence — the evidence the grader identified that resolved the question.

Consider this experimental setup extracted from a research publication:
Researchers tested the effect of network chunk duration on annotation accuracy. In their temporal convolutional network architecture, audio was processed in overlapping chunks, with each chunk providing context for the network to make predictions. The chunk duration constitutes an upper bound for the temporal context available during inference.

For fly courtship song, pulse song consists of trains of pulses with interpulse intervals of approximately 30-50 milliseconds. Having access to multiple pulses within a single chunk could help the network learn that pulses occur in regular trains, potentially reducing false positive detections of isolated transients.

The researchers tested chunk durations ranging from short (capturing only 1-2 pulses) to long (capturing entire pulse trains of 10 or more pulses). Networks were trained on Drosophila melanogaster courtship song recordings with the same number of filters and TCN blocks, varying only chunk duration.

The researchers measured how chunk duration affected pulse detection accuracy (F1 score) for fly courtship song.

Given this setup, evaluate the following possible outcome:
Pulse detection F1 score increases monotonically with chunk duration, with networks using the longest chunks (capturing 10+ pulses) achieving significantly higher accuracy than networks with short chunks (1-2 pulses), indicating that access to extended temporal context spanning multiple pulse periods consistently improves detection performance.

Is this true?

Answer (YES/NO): NO